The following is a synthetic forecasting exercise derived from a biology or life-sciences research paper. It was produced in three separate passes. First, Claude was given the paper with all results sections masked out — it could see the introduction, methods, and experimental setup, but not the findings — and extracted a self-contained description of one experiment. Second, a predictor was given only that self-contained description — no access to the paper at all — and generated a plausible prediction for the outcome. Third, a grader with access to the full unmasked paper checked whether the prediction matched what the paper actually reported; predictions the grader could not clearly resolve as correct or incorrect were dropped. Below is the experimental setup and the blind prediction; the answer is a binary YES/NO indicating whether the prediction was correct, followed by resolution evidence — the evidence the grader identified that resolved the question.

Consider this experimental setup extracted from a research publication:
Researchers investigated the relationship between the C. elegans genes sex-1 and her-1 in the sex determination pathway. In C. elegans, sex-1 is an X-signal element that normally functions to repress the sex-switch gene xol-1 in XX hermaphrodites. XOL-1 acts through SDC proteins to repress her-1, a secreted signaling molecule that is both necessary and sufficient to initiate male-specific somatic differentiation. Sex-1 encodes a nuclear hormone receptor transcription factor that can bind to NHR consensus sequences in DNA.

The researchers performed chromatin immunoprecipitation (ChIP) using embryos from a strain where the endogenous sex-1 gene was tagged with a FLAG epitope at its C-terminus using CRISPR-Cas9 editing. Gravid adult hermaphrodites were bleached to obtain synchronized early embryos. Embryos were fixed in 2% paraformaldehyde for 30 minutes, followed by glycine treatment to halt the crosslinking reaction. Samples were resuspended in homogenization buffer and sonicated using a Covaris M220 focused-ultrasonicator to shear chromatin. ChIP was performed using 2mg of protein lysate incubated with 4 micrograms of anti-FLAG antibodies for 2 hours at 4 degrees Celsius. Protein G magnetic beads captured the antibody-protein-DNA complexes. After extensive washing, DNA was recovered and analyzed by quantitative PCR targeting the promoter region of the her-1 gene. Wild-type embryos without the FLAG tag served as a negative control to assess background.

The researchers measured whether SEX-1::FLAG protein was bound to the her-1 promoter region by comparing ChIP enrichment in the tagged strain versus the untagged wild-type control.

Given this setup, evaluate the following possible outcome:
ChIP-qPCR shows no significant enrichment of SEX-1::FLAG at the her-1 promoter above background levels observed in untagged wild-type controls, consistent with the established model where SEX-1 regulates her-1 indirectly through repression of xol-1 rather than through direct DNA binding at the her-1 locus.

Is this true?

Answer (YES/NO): NO